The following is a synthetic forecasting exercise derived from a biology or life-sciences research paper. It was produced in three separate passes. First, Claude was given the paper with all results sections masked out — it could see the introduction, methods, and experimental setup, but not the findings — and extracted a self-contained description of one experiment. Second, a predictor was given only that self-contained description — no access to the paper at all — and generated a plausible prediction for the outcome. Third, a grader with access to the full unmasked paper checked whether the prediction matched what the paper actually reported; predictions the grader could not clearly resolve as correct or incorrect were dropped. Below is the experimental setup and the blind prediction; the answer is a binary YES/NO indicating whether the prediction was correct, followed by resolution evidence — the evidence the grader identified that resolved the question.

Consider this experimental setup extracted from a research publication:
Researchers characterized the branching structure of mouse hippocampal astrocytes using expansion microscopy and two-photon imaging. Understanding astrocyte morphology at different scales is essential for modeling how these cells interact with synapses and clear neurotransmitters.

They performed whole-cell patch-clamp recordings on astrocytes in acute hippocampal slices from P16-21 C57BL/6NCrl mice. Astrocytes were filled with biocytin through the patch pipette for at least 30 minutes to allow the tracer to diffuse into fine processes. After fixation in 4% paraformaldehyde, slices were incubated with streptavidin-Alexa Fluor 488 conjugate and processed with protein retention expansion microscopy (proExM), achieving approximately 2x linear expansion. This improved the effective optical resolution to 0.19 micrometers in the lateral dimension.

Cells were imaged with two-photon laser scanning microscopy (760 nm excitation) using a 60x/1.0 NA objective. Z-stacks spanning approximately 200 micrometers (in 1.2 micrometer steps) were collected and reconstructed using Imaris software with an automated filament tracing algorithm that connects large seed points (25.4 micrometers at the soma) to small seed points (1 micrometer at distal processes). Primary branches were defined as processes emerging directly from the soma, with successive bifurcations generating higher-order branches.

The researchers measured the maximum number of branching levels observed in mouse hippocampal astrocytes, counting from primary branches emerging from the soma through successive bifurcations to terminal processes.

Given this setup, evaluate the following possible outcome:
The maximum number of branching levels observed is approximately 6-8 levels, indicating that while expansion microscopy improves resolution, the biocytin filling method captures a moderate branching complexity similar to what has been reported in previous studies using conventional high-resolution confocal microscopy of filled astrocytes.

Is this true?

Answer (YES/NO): NO